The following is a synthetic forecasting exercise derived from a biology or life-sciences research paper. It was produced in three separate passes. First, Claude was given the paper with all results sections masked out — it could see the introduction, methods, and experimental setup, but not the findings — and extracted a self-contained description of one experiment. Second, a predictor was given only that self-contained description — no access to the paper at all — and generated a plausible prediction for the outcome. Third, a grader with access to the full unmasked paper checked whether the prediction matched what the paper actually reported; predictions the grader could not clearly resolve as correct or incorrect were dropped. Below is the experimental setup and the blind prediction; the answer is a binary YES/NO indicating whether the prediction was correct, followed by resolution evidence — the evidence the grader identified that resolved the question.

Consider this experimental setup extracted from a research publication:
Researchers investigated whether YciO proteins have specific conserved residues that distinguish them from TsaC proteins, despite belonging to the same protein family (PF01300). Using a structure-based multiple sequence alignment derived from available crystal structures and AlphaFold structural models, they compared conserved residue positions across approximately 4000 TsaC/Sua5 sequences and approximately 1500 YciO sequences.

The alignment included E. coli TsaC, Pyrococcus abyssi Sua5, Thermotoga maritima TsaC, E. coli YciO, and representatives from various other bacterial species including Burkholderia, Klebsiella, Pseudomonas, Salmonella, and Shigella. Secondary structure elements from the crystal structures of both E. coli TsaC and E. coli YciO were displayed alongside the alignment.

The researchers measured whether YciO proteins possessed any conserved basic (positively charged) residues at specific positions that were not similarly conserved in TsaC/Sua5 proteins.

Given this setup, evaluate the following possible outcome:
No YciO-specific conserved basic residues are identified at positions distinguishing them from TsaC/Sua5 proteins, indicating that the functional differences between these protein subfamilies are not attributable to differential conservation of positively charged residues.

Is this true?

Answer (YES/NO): NO